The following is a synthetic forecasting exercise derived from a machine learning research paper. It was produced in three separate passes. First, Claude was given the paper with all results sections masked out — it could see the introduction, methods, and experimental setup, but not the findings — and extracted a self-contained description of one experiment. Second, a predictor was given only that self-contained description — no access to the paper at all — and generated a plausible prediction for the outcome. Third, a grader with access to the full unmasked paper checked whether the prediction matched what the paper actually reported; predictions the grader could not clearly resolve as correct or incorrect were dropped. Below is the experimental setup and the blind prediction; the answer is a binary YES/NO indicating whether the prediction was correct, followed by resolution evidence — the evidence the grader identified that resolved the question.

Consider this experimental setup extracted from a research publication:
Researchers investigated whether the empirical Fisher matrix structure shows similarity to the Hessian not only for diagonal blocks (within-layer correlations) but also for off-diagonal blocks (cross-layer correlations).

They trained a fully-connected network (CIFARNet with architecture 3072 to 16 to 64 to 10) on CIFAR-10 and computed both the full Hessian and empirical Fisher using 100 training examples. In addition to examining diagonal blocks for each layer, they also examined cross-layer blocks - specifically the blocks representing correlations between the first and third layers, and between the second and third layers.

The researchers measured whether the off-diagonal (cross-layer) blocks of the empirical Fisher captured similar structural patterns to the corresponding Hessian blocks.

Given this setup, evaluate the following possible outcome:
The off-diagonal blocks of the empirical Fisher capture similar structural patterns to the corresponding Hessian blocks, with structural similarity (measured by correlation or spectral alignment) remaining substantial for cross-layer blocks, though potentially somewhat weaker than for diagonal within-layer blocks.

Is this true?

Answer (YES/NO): NO